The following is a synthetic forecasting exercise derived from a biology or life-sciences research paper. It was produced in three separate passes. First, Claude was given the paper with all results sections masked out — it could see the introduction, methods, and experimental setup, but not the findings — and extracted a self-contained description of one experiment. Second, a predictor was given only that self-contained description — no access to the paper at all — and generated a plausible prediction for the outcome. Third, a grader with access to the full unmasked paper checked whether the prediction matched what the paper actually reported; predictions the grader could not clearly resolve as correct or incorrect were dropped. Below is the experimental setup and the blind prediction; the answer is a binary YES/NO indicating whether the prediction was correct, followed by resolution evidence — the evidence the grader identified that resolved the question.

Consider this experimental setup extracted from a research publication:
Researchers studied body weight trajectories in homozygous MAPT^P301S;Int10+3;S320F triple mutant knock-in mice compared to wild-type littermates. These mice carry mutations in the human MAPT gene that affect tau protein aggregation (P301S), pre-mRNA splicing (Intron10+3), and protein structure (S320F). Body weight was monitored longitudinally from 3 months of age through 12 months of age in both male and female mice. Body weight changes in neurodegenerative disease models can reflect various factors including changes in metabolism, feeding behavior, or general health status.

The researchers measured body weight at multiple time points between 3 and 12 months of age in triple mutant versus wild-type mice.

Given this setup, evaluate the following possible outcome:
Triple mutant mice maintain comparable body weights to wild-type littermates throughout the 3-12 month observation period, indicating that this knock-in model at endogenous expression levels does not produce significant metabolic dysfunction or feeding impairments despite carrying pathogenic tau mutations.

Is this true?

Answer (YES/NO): NO